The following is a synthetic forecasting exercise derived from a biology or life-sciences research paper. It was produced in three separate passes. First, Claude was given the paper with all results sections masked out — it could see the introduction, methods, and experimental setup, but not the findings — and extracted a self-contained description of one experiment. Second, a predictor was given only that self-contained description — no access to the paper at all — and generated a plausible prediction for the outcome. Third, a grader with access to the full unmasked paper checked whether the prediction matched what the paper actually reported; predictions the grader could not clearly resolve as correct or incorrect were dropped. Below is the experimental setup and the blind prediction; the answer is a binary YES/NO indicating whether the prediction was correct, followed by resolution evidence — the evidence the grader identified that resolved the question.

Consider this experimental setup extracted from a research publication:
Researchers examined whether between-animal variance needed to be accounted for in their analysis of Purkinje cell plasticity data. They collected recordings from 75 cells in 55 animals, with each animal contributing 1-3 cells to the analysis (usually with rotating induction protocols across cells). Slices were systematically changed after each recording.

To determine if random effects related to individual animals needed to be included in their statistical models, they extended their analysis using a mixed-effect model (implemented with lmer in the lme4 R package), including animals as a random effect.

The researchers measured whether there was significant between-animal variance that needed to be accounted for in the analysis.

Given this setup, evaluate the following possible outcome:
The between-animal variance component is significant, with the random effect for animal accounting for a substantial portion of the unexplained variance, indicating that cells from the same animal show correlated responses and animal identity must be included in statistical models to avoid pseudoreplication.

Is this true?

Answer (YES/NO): NO